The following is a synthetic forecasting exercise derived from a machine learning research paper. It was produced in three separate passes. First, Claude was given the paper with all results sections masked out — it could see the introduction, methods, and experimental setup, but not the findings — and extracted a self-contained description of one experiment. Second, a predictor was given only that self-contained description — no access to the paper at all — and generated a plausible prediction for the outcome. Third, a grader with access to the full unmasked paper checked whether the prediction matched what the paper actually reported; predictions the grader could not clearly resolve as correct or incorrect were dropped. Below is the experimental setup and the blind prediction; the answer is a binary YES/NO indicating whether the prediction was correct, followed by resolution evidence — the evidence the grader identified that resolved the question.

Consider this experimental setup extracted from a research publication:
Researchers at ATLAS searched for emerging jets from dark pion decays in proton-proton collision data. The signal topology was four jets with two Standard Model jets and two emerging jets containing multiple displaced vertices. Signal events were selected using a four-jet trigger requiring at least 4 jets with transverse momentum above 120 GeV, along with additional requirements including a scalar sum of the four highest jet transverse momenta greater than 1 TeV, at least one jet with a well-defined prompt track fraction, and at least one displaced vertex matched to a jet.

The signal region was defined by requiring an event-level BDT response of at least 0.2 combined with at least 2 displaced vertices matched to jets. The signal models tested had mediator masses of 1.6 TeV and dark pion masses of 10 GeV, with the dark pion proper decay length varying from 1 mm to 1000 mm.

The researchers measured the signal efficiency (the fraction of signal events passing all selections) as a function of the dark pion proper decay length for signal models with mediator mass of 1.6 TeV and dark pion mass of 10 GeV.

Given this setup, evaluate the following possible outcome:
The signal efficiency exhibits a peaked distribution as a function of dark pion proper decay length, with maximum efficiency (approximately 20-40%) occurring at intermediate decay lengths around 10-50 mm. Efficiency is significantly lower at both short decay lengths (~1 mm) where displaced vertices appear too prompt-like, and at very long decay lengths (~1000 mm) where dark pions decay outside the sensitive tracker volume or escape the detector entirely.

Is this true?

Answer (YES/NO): NO